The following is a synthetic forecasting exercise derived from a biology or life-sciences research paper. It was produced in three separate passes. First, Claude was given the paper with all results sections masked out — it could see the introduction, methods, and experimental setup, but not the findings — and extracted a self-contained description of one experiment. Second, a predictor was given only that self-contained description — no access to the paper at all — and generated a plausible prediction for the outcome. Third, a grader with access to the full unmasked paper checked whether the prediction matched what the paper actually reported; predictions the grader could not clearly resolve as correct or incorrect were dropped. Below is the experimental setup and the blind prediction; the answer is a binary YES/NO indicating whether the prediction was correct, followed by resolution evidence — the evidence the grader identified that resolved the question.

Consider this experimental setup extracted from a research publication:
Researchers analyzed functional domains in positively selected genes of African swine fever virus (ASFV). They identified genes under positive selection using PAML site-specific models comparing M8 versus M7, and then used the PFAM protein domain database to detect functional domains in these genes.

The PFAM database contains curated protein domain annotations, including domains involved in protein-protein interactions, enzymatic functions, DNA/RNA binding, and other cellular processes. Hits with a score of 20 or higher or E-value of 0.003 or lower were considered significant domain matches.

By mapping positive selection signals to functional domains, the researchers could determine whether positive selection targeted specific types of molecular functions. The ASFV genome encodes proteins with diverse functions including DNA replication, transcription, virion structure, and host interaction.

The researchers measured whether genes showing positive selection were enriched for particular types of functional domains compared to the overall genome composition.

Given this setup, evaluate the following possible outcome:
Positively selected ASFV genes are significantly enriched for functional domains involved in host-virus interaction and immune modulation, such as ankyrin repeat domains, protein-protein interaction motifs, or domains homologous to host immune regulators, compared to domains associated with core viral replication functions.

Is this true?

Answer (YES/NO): NO